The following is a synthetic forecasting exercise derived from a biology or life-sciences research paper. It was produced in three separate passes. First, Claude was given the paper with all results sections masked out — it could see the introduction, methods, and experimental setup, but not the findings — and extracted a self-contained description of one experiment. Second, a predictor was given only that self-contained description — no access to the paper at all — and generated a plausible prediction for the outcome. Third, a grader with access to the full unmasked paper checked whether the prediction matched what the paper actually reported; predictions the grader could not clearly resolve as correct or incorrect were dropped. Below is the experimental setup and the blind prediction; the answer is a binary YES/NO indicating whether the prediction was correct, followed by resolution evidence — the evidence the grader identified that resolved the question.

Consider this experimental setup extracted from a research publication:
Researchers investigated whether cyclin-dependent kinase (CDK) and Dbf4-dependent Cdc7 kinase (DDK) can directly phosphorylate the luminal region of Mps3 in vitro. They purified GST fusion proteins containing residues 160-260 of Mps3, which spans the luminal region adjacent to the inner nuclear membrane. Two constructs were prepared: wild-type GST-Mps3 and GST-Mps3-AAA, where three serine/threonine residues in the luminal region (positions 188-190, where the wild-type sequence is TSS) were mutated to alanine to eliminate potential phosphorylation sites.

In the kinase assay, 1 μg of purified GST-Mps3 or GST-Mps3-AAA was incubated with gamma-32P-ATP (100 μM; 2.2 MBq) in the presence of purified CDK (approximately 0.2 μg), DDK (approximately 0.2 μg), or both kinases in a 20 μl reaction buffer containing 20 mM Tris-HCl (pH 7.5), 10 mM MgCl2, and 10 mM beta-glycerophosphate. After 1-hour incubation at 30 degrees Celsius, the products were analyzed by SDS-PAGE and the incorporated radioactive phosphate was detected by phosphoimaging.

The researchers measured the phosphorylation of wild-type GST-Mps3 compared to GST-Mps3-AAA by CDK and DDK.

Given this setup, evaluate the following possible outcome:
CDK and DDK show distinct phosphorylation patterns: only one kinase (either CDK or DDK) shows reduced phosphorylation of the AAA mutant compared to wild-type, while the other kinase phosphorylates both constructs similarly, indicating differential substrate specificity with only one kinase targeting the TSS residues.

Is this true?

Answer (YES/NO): NO